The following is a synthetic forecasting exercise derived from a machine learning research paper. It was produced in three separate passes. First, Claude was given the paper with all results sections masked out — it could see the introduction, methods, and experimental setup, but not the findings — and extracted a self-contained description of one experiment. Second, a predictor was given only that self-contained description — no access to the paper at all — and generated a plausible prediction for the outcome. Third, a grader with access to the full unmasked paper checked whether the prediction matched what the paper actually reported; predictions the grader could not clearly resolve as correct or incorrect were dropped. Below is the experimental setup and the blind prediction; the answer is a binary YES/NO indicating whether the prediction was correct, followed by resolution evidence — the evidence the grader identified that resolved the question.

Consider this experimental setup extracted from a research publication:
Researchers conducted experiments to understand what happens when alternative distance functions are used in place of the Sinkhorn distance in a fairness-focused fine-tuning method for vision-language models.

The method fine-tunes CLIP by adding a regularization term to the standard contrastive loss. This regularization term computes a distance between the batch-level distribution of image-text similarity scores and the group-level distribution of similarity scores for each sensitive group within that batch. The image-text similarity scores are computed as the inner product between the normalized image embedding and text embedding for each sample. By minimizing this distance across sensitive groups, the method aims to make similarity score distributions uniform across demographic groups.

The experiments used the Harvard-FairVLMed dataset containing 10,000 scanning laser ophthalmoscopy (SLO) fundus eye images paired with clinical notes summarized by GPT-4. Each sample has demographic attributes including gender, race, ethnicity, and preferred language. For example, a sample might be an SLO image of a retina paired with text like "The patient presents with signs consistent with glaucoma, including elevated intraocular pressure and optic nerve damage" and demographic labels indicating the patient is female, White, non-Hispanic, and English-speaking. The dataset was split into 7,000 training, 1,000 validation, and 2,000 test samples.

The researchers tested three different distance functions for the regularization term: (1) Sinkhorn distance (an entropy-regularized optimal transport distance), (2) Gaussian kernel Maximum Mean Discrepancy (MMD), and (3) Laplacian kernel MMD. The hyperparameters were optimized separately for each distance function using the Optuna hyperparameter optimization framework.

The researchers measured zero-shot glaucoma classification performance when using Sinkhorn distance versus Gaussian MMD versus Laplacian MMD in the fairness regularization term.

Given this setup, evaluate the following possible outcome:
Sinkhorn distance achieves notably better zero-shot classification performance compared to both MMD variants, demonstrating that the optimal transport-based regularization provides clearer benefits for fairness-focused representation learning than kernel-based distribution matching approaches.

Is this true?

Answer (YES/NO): NO